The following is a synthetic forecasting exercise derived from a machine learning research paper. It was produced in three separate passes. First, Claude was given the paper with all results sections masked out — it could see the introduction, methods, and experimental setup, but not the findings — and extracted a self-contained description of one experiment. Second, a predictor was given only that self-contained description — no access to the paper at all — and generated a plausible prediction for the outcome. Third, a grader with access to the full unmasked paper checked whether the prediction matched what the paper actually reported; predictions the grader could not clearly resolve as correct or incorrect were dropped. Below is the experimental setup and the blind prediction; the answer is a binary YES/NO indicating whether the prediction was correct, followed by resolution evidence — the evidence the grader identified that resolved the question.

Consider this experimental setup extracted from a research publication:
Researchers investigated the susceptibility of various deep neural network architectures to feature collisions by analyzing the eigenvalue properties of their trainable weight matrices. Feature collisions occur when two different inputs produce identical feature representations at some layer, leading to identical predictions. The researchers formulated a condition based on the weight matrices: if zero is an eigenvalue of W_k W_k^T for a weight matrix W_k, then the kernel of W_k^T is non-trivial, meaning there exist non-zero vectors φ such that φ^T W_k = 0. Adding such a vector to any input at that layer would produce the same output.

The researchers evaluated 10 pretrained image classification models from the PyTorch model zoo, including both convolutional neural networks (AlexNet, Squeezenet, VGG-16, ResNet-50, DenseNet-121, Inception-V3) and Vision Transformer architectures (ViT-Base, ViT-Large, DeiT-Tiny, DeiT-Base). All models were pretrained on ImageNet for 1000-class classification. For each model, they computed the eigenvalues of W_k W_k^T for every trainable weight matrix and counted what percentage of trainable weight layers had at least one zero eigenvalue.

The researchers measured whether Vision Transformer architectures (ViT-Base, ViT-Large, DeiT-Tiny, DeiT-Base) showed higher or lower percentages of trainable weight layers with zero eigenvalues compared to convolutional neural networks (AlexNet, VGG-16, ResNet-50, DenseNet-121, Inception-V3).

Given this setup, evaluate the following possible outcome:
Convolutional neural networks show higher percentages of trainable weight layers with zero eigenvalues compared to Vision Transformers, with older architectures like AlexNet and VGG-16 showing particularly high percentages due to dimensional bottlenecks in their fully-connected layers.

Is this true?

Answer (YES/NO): YES